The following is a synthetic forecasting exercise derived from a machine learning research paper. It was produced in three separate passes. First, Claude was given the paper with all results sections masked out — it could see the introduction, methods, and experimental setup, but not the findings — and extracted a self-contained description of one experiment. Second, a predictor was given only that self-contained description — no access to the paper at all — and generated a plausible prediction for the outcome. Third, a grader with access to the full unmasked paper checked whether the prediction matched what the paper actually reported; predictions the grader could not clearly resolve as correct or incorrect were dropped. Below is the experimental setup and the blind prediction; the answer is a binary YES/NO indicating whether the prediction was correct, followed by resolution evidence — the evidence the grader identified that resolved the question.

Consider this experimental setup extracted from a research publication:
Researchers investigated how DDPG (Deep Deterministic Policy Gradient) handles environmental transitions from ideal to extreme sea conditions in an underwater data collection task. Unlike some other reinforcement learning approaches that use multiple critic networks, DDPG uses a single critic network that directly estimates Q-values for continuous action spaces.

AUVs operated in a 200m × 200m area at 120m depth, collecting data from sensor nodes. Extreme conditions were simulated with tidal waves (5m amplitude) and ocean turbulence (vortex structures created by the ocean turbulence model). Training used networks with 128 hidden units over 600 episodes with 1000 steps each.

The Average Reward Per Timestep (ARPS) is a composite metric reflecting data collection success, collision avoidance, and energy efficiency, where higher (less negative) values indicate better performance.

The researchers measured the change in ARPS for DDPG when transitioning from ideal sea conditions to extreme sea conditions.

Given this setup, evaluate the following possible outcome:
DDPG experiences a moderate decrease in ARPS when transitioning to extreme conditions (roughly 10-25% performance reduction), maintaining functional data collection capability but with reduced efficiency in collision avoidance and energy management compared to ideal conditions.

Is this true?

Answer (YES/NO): NO